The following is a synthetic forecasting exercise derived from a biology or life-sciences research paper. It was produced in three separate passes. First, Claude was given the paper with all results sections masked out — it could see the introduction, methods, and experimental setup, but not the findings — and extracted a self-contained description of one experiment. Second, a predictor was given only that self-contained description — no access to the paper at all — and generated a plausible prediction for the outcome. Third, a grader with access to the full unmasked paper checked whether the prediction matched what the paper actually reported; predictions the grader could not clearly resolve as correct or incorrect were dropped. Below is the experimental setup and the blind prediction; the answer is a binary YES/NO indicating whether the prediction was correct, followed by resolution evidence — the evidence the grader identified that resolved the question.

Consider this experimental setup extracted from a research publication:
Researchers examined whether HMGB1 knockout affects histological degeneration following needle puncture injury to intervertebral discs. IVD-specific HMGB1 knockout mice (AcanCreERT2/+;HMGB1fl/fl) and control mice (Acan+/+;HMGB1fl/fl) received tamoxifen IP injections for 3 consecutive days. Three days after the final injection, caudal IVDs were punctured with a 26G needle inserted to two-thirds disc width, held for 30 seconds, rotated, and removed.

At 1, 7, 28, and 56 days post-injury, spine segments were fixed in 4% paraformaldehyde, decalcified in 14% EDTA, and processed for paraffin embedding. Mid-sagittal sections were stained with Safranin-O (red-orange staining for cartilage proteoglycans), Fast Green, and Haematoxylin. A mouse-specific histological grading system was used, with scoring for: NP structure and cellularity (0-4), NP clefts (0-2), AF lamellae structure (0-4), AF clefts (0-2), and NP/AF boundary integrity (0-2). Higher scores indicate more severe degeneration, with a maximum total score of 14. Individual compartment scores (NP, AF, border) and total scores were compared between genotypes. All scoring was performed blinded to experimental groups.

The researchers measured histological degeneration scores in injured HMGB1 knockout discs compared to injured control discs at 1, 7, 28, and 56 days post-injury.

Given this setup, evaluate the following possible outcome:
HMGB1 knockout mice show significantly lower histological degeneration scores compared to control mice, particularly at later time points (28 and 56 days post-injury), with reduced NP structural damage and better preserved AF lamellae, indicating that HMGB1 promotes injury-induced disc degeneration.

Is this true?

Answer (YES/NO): NO